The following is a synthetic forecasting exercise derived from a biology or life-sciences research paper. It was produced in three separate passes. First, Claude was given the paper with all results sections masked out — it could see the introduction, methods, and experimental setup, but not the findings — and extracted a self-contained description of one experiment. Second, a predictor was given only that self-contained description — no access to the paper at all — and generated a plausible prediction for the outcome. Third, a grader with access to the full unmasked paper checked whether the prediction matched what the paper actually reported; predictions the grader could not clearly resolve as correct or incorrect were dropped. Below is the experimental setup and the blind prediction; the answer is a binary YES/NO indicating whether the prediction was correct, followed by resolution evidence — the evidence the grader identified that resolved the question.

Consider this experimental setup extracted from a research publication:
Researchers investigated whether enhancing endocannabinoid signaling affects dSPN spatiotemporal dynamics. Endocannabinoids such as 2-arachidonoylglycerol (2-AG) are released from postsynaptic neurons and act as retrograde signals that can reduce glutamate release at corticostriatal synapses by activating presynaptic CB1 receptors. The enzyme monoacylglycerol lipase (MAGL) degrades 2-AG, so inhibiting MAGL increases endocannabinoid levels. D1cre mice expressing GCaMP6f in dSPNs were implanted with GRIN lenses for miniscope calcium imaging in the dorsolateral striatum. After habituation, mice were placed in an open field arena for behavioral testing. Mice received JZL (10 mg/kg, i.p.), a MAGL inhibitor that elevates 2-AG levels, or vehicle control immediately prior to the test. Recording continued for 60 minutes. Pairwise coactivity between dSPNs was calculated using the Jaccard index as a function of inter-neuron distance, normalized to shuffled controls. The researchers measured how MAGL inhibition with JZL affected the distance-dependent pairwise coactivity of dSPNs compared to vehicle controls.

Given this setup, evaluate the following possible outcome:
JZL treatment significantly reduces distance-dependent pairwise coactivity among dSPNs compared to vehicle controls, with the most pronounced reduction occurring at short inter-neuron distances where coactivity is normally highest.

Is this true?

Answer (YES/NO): NO